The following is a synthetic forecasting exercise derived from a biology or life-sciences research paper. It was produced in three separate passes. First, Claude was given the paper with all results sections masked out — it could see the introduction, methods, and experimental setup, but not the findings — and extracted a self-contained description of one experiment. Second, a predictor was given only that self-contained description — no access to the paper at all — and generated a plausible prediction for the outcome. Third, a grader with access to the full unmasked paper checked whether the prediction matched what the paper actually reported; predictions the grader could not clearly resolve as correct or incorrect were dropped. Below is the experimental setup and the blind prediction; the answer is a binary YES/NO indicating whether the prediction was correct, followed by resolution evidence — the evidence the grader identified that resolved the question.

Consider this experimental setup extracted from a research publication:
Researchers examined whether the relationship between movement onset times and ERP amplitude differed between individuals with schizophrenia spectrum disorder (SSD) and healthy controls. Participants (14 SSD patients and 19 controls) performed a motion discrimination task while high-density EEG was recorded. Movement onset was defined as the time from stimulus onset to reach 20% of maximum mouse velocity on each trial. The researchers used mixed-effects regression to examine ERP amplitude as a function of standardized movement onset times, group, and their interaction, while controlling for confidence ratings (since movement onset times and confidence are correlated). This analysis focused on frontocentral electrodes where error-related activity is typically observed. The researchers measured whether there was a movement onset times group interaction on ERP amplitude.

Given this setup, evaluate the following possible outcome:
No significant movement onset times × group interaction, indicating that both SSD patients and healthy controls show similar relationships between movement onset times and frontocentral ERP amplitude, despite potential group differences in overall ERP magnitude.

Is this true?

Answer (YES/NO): NO